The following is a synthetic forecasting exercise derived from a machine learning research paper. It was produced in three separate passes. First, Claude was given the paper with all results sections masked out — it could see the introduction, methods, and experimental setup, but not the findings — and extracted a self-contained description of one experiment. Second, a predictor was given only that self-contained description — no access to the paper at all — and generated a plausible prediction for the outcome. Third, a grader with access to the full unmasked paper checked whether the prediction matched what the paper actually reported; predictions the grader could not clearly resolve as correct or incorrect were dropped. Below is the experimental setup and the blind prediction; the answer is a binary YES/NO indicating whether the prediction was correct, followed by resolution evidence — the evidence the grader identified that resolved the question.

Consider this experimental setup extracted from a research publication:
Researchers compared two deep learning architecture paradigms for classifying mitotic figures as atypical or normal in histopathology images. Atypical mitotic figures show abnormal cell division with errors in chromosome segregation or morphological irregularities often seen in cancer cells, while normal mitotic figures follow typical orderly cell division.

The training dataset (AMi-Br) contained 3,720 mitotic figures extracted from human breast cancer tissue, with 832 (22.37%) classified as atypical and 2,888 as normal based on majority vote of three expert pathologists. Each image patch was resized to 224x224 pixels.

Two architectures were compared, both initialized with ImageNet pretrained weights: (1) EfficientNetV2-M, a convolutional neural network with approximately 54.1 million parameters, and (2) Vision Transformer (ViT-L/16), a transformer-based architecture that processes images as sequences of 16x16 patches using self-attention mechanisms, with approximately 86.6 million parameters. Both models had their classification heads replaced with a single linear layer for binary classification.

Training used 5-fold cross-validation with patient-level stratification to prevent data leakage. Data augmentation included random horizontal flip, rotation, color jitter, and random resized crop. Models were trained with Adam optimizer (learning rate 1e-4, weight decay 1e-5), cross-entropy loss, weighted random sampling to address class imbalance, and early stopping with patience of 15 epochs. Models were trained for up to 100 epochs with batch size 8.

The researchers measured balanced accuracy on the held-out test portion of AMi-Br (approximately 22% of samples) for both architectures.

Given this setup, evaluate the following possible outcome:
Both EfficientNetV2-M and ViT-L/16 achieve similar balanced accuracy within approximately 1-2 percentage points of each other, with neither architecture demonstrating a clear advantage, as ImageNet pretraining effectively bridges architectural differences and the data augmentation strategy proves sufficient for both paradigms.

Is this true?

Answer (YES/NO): NO